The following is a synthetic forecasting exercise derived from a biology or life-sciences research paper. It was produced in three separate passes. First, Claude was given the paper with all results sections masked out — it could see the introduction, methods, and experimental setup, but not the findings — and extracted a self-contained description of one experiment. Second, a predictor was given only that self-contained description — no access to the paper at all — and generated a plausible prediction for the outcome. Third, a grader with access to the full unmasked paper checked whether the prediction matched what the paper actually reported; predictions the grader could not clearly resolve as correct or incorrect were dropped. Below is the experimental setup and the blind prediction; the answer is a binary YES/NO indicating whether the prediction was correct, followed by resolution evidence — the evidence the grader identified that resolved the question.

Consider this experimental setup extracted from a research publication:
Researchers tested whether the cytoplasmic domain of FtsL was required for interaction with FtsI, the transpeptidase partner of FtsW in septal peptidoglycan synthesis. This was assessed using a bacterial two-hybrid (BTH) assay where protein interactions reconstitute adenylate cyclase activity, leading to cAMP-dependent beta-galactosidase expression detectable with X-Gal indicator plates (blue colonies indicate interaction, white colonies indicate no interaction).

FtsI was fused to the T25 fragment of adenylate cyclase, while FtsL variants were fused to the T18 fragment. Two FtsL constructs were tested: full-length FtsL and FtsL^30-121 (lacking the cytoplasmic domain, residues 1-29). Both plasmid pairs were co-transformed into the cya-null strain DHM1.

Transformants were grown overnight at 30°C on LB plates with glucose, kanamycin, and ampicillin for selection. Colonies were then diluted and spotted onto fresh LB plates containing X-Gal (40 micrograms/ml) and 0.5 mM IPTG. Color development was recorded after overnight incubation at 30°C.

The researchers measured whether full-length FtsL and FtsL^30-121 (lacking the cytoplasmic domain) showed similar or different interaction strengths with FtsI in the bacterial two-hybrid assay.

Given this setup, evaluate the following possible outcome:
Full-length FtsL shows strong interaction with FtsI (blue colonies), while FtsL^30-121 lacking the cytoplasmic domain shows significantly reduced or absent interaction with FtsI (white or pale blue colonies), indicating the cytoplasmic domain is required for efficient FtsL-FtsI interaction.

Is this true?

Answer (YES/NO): YES